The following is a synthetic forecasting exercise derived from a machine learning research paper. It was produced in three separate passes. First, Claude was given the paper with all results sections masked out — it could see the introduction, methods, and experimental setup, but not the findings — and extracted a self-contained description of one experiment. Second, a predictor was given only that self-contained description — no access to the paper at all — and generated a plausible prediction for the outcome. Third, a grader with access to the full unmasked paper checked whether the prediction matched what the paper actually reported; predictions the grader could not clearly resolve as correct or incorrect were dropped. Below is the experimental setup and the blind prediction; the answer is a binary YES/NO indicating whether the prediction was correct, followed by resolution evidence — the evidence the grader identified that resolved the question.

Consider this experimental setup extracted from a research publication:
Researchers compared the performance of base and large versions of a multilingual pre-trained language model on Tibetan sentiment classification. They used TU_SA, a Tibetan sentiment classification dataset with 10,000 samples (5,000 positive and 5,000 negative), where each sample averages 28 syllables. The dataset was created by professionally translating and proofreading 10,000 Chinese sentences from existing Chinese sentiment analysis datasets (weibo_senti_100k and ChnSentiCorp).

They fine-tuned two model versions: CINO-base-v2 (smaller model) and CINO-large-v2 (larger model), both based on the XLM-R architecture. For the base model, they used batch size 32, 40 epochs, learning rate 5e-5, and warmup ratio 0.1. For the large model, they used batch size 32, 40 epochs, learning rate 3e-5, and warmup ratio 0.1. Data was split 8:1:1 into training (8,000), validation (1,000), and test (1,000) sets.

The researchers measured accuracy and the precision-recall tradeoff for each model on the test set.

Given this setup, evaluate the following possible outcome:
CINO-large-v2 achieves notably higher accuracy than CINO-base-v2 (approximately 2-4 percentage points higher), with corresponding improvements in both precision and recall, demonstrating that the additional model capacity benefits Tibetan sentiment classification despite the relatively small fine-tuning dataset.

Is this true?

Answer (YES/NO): NO